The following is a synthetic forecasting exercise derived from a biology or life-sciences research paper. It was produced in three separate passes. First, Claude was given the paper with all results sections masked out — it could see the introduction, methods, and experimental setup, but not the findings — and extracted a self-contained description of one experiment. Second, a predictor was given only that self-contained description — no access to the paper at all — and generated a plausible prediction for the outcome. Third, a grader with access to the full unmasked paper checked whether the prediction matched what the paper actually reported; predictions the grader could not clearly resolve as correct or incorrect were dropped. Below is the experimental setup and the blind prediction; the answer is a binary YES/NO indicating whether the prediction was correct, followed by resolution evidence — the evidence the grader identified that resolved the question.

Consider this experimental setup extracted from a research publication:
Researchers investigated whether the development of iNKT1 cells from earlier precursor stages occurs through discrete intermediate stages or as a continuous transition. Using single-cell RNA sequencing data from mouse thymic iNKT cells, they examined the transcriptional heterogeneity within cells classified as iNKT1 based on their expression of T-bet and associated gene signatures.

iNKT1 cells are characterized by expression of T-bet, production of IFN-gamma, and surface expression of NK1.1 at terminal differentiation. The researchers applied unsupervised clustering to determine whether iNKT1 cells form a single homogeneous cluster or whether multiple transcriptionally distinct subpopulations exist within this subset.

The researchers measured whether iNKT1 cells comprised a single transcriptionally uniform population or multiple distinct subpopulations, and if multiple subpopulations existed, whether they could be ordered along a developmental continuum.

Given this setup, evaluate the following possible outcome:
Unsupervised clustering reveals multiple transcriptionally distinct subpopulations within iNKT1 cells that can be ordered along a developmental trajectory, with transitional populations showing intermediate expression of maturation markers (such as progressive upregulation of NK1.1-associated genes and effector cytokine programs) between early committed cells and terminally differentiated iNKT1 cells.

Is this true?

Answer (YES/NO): YES